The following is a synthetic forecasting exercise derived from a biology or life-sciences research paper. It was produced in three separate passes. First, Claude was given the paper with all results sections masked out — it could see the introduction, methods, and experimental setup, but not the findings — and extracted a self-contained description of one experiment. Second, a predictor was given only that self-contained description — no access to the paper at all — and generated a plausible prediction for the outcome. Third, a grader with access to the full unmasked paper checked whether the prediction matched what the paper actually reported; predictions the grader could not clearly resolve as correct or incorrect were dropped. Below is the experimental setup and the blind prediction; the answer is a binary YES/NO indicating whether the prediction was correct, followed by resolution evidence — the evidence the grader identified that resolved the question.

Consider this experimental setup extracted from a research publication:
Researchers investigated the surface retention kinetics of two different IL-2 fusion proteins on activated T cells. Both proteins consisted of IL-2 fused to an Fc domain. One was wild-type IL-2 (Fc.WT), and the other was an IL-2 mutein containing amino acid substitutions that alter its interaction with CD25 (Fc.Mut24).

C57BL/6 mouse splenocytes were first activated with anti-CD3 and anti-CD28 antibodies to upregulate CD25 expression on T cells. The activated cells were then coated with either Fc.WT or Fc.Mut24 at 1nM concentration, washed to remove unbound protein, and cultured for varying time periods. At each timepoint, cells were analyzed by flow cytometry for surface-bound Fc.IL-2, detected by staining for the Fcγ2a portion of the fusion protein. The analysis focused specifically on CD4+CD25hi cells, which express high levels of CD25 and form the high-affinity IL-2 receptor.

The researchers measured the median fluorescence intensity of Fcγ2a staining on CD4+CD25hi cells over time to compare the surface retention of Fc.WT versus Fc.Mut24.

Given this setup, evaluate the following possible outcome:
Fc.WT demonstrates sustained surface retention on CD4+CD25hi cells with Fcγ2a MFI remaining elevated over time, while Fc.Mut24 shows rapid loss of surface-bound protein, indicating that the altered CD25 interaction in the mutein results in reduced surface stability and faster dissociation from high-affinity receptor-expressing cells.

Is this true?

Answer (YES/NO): NO